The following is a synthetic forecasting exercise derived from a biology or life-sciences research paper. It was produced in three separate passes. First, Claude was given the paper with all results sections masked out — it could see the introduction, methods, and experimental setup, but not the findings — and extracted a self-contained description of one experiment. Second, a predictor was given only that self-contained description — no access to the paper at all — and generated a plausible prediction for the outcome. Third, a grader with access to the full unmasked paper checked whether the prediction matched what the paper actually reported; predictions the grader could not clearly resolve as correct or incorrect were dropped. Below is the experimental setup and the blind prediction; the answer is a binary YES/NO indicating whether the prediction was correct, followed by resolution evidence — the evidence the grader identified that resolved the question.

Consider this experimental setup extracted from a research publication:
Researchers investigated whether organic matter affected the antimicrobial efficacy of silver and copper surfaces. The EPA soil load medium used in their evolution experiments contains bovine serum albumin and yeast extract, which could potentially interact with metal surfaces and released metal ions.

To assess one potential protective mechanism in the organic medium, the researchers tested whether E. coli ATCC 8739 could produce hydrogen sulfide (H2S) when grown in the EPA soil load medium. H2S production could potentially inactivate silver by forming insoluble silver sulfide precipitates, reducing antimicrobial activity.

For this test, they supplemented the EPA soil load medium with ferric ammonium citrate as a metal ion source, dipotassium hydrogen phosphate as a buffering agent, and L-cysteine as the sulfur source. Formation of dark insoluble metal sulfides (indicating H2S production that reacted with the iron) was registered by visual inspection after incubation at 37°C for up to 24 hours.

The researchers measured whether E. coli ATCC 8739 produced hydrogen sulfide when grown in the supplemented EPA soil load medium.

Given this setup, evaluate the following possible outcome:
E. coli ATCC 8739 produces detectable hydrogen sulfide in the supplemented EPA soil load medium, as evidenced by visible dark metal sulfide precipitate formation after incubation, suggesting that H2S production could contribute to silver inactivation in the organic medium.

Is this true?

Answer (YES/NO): YES